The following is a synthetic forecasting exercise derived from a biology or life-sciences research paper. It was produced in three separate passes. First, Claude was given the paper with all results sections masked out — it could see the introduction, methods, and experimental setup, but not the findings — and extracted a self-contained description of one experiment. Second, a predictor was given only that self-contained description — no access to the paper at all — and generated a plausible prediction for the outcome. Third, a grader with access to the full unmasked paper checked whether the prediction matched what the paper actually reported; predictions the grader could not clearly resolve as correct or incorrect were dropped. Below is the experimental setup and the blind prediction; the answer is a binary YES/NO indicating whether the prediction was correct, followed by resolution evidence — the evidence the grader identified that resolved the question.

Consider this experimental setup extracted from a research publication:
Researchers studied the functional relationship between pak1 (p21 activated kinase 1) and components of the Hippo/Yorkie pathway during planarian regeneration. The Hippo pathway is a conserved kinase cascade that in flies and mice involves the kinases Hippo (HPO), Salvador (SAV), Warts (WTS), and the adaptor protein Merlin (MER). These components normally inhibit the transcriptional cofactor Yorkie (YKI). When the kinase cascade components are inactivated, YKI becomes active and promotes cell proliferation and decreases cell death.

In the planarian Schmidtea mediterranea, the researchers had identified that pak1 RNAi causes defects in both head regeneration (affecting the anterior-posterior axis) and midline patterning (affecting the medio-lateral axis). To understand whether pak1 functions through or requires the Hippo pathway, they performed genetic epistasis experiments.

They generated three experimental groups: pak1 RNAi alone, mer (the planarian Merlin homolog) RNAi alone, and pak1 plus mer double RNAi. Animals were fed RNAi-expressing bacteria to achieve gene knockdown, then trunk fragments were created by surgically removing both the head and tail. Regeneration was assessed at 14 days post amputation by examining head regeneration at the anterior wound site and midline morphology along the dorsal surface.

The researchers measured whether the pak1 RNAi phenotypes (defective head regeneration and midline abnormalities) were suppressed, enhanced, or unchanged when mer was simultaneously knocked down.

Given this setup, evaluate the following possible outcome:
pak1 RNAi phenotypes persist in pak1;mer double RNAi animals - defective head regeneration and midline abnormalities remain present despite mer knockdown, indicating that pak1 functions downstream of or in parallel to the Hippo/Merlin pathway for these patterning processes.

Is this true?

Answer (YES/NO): NO